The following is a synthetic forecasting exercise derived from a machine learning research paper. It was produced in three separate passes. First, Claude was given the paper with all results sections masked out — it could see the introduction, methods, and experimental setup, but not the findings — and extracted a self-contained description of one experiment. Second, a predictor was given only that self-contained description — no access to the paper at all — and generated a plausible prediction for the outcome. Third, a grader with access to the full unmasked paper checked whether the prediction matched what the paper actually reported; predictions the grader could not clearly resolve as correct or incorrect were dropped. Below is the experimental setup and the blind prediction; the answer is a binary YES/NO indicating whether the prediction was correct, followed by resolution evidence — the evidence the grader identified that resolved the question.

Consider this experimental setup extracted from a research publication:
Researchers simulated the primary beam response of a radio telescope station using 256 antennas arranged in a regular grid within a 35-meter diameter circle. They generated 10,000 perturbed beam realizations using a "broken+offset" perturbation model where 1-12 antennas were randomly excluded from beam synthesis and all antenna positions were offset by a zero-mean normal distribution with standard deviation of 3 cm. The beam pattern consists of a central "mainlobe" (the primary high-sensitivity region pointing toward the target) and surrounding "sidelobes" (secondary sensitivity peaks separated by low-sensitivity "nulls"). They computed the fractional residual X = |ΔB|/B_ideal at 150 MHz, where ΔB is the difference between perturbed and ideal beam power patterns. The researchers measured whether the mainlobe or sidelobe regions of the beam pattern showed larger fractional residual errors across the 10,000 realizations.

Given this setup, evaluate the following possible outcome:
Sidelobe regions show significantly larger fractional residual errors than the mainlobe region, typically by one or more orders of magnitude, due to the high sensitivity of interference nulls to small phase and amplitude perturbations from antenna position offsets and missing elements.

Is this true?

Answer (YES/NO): YES